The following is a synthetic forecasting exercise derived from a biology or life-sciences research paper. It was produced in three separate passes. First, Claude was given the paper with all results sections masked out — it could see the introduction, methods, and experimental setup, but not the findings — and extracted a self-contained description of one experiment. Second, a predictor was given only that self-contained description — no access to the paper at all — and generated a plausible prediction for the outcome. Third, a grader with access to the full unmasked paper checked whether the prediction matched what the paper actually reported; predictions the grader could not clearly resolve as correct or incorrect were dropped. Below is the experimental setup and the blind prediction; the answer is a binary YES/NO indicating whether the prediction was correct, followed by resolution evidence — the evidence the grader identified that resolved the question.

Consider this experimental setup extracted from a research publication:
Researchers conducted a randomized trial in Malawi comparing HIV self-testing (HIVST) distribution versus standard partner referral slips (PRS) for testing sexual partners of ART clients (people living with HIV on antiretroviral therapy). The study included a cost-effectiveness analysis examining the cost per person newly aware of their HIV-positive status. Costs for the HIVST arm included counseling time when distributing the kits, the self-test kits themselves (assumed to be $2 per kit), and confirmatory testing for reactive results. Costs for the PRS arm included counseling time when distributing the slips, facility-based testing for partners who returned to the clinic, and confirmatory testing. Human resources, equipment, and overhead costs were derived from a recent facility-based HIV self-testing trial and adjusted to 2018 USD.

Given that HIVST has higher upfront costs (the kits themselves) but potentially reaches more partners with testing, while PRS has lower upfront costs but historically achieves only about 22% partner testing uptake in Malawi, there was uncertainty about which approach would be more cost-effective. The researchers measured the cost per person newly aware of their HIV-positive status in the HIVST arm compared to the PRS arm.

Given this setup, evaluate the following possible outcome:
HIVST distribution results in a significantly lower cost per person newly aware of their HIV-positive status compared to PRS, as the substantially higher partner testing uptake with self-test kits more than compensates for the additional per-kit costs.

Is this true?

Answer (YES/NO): YES